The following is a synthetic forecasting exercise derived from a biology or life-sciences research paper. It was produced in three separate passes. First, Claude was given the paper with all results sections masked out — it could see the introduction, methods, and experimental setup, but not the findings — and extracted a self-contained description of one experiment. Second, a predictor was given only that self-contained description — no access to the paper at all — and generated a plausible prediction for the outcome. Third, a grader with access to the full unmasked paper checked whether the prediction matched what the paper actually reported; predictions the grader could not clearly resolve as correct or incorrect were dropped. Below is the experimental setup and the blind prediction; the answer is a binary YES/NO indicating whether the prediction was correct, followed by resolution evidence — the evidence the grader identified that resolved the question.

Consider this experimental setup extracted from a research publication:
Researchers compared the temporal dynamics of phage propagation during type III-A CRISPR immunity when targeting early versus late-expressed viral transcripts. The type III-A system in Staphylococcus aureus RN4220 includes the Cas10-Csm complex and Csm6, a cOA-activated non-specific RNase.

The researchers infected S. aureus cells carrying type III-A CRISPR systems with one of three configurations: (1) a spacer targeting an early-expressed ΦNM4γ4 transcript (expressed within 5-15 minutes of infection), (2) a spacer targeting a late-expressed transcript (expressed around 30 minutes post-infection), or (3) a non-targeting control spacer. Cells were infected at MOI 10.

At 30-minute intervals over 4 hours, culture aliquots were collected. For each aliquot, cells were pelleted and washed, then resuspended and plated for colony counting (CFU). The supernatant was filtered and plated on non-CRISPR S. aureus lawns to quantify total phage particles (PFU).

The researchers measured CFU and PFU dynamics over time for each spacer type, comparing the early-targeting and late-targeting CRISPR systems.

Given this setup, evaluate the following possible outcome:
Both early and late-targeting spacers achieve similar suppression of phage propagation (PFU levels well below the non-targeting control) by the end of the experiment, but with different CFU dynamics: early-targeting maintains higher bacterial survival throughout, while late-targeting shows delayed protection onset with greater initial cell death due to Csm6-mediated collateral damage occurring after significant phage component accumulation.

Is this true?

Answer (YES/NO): NO